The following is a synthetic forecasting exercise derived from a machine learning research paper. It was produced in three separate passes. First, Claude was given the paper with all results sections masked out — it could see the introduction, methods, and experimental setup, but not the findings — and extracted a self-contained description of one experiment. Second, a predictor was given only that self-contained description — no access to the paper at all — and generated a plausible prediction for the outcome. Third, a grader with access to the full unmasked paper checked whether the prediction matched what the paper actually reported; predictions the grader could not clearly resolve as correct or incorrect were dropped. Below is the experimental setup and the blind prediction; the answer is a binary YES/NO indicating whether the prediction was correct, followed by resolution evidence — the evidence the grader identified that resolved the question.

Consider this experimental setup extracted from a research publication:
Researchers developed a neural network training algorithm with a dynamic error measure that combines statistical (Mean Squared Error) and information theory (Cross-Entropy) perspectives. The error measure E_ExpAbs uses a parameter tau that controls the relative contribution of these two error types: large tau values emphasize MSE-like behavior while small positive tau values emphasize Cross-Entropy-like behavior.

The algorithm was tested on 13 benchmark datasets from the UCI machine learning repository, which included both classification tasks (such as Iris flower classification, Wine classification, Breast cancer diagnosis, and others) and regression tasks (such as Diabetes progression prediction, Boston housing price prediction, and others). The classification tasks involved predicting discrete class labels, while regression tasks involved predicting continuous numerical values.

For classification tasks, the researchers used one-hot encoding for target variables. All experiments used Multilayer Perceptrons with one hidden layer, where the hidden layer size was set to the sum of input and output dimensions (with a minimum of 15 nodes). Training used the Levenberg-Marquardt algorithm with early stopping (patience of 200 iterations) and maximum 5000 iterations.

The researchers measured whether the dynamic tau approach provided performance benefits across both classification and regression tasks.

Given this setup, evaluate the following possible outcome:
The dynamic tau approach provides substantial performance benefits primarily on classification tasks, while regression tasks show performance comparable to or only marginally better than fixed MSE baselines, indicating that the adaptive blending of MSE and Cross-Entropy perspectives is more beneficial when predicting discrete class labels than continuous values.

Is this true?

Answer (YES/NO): YES